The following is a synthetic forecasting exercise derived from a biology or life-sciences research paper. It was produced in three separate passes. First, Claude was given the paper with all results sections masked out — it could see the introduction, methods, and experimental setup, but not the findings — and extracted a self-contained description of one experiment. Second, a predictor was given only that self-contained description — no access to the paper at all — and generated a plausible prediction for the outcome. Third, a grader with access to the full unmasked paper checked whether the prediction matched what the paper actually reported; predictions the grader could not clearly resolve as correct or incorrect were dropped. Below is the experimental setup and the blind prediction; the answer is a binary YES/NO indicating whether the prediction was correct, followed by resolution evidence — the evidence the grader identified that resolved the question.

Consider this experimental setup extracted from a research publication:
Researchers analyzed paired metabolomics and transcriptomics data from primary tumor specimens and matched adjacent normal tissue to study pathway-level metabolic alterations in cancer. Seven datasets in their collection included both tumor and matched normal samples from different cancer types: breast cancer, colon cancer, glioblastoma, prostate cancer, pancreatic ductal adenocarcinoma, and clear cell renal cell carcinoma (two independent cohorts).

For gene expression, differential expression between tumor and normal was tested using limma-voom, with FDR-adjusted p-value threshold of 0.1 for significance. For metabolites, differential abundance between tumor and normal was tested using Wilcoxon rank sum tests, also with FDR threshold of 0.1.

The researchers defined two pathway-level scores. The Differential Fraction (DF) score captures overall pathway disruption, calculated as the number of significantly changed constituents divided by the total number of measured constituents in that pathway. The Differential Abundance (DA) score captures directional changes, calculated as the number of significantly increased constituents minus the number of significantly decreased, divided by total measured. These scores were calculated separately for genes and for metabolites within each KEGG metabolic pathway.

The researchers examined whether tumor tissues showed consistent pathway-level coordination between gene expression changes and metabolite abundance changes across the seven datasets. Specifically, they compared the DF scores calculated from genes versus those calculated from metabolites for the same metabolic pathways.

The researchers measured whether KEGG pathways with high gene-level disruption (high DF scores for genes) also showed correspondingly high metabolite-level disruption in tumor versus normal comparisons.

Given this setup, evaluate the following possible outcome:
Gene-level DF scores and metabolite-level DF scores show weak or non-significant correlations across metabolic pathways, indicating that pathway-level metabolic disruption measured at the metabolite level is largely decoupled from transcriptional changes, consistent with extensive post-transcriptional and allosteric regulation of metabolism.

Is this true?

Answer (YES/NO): YES